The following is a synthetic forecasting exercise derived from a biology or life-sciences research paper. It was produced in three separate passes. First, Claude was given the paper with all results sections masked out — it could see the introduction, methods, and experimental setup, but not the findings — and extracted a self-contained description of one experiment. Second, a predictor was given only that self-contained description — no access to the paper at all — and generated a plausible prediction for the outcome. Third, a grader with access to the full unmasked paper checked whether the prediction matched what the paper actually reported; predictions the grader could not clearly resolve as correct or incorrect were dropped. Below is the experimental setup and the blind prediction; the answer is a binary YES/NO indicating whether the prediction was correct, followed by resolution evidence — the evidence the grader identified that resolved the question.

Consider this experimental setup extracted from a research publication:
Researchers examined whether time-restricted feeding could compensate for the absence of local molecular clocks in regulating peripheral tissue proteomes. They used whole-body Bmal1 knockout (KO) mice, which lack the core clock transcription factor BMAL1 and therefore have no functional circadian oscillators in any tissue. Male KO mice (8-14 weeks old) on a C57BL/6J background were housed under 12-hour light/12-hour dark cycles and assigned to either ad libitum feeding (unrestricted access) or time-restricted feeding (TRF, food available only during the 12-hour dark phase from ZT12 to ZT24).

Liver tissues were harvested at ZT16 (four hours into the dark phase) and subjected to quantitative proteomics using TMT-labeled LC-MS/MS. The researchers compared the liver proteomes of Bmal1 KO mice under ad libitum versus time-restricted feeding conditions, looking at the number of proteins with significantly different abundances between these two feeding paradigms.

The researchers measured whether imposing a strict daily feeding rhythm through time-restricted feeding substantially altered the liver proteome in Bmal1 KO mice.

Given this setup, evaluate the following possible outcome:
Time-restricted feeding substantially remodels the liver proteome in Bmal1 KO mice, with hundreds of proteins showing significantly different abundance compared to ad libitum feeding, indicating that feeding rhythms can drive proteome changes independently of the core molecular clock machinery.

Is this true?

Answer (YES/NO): NO